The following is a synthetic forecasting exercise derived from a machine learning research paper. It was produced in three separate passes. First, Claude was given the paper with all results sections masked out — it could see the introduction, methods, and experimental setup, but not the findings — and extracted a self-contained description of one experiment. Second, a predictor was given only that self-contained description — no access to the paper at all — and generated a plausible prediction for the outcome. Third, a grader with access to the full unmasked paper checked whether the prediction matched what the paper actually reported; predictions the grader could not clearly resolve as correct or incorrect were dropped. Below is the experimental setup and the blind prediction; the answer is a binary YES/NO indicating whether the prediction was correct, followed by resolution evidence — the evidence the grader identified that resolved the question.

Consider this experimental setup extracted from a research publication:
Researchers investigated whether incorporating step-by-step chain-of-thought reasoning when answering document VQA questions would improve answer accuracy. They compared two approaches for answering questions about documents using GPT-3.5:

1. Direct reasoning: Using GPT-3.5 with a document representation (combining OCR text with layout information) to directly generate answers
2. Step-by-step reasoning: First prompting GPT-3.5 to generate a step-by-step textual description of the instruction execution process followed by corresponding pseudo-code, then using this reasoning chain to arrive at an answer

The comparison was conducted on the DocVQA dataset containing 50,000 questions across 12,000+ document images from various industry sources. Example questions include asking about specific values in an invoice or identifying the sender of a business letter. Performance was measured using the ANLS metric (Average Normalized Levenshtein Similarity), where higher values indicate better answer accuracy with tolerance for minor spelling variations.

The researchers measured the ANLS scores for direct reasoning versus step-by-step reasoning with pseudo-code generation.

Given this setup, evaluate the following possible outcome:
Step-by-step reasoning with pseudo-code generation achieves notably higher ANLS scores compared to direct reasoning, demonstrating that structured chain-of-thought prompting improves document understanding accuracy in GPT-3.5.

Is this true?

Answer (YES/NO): YES